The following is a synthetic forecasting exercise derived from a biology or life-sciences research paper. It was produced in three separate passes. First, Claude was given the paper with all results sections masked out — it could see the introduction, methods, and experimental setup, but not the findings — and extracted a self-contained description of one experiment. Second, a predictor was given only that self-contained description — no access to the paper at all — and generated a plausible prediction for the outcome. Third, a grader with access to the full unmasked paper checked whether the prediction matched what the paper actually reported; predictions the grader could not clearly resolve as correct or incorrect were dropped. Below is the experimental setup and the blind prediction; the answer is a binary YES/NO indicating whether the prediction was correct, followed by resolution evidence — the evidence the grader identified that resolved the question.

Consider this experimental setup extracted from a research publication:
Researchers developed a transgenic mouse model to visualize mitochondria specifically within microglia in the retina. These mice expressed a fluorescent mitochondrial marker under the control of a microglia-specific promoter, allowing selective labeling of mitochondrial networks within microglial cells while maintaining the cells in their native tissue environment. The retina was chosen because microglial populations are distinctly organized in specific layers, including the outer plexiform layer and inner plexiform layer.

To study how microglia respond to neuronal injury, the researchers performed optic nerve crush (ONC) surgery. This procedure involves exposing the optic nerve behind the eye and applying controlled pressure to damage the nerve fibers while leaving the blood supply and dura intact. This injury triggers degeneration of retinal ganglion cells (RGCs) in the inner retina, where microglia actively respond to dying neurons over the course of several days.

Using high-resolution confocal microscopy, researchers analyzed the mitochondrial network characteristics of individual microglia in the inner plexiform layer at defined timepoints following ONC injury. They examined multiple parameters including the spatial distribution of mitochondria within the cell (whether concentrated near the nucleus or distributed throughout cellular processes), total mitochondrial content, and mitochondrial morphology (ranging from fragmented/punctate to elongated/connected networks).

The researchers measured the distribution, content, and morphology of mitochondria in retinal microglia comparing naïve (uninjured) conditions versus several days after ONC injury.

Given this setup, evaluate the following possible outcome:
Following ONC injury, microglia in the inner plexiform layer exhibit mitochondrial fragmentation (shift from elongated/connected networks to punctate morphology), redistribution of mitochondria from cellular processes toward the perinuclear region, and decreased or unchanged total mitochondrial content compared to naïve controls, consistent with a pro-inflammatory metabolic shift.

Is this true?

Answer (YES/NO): NO